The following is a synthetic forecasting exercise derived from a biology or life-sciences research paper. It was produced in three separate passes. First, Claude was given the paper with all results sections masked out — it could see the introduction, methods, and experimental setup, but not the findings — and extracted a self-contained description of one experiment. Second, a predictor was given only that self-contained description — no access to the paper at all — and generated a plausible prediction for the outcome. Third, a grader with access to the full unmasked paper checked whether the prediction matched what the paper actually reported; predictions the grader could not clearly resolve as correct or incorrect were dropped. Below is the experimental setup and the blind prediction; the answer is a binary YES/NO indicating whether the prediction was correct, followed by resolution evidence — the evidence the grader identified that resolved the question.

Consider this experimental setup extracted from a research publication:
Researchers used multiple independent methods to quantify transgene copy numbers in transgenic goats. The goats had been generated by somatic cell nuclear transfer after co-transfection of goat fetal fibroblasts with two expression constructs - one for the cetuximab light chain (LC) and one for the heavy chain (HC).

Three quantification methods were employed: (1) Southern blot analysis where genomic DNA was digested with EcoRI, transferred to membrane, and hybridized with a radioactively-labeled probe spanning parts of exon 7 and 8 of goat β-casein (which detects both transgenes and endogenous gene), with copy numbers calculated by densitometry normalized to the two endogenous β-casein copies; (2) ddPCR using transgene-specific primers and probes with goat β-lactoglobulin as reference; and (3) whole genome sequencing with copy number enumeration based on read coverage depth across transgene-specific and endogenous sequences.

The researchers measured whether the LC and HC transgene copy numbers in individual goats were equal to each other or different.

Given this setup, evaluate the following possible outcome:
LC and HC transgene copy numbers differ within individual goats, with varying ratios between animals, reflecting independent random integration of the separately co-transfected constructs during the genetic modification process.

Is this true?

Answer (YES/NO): NO